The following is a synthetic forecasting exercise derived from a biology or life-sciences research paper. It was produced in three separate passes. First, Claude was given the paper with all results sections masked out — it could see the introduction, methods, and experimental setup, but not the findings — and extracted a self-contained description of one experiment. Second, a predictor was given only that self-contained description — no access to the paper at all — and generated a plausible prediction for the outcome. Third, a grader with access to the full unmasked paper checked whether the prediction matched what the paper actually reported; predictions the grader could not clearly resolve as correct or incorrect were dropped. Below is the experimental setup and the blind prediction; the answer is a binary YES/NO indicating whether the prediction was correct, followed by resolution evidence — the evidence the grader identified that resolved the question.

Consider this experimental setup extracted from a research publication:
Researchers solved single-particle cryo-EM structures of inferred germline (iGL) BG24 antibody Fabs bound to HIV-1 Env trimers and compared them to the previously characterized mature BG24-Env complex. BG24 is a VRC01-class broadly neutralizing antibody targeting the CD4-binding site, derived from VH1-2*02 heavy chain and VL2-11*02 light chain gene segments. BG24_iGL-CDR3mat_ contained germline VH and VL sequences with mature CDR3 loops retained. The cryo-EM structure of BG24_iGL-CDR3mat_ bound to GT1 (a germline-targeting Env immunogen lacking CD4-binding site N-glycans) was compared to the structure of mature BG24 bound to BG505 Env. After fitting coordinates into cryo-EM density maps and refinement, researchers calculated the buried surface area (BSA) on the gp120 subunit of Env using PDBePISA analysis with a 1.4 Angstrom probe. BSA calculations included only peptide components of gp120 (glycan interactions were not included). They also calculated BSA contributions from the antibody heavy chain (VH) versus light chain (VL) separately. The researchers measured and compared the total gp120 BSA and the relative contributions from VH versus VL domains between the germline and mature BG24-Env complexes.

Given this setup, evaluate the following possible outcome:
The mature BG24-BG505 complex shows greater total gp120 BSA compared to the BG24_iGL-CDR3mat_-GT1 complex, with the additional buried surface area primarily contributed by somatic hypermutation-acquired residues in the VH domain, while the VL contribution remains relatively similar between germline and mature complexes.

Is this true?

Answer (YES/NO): NO